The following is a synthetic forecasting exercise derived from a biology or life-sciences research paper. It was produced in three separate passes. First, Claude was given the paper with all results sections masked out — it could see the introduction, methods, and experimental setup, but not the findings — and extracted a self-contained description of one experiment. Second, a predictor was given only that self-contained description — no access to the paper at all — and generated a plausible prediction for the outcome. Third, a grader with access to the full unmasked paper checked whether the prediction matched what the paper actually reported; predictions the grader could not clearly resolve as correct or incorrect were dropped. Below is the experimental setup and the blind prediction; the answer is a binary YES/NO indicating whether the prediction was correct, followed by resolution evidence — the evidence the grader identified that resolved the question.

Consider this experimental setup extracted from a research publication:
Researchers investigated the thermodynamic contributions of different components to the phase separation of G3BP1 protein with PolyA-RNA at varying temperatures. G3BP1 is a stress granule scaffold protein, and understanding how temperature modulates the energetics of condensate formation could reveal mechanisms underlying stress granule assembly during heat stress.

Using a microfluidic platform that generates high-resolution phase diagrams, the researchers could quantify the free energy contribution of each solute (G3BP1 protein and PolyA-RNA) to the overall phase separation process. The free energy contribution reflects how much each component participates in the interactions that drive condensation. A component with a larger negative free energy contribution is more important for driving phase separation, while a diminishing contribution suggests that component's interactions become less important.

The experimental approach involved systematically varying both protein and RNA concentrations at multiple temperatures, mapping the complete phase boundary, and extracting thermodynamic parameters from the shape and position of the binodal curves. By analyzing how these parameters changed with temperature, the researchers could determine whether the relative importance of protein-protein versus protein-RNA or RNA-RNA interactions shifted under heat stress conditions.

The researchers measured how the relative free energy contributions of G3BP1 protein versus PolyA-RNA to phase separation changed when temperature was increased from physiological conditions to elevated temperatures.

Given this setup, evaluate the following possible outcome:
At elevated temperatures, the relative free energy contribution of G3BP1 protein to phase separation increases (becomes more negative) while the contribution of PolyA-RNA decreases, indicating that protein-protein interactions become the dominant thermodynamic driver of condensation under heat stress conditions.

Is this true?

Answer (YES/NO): NO